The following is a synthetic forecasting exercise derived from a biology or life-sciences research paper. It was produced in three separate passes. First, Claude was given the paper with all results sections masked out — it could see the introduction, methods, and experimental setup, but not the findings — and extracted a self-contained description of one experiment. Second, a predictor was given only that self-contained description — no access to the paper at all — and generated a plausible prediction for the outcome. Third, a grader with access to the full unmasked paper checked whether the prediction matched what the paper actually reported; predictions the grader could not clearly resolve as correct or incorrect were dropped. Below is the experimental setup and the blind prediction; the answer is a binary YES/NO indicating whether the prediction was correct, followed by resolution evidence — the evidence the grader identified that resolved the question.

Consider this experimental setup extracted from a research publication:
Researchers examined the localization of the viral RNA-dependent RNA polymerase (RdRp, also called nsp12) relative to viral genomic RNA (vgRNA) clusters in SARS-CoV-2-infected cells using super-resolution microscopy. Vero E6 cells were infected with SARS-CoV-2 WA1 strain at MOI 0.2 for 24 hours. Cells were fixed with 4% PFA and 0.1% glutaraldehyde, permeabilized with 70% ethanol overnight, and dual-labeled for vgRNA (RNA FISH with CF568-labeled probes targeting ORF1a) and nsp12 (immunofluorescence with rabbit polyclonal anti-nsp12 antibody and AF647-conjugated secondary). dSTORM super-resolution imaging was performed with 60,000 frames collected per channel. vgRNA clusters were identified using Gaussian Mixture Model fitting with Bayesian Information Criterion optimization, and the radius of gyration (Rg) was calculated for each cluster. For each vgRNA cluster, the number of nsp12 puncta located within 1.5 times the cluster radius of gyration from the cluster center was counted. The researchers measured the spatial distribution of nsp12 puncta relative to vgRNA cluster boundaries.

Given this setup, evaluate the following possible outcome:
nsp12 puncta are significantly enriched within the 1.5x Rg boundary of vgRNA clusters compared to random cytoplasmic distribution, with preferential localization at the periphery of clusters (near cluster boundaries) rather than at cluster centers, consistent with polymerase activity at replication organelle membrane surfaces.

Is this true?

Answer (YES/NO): NO